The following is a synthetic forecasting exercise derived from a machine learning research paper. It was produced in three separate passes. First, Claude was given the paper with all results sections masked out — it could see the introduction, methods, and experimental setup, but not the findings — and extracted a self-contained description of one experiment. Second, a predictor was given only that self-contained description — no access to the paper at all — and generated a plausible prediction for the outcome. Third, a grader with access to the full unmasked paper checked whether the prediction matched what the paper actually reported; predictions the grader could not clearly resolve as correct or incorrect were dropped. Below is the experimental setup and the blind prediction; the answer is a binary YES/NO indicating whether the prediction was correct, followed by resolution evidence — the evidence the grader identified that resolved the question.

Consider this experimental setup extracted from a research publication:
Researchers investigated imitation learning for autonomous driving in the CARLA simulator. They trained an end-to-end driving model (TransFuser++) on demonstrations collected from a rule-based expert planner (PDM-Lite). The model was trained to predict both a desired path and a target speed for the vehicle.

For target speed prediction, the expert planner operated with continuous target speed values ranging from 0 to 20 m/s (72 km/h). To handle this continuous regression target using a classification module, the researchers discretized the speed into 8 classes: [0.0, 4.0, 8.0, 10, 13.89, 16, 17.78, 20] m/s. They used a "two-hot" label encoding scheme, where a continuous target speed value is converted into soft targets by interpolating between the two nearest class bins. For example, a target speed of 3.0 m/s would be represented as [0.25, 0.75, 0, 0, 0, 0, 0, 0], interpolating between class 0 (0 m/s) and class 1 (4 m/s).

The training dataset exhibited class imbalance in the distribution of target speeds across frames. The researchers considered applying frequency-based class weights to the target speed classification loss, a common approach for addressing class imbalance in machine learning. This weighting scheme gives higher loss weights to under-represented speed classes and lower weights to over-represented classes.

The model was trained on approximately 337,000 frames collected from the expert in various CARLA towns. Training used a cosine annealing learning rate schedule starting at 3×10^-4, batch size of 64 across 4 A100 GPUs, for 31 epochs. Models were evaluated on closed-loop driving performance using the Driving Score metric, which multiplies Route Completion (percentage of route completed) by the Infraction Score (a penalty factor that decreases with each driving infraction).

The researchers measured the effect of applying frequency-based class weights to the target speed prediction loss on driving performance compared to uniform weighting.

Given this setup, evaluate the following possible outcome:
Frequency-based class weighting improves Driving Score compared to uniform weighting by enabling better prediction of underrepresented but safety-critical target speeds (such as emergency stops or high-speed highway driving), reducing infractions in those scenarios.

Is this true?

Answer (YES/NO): NO